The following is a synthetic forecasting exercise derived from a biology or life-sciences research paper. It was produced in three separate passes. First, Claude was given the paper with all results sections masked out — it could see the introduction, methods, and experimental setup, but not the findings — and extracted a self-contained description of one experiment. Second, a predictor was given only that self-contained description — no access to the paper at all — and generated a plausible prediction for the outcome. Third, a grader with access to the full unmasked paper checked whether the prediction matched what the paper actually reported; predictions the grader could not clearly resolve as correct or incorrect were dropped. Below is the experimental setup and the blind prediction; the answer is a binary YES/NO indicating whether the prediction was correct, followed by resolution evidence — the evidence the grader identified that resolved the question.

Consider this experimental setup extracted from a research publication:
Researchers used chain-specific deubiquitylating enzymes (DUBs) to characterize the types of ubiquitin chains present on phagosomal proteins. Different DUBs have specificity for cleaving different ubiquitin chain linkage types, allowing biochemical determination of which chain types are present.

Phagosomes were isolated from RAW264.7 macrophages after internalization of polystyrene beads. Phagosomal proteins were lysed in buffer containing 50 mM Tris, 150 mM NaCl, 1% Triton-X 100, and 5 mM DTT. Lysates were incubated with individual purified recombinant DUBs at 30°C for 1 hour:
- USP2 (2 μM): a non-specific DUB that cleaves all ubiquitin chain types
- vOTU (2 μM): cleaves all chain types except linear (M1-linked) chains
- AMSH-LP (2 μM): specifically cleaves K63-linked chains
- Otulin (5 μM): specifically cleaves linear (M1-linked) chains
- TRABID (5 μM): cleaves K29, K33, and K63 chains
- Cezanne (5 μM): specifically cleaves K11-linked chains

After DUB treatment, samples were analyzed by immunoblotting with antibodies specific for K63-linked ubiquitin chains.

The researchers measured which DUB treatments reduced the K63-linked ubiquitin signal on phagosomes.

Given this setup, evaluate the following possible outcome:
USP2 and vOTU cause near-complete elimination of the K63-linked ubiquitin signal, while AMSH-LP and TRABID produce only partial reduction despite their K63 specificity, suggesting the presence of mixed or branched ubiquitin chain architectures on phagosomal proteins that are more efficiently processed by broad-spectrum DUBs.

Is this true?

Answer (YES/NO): NO